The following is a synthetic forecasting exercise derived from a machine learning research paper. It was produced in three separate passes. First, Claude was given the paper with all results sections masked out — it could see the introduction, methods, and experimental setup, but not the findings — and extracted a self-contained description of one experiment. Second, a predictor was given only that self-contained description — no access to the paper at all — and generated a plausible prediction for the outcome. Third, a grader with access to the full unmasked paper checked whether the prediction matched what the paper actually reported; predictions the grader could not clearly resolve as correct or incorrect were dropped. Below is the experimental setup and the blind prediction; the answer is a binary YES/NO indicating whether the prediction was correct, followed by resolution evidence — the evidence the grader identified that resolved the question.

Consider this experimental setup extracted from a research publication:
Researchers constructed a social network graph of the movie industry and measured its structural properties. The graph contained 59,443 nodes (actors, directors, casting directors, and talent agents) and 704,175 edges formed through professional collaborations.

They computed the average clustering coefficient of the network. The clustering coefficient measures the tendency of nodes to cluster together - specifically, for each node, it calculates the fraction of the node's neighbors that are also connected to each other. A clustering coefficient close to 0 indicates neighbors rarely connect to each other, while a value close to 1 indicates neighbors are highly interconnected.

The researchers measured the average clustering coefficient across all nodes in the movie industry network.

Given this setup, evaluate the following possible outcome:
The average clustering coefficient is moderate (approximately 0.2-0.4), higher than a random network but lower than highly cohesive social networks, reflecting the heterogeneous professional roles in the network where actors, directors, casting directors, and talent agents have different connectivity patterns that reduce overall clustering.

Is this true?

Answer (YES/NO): NO